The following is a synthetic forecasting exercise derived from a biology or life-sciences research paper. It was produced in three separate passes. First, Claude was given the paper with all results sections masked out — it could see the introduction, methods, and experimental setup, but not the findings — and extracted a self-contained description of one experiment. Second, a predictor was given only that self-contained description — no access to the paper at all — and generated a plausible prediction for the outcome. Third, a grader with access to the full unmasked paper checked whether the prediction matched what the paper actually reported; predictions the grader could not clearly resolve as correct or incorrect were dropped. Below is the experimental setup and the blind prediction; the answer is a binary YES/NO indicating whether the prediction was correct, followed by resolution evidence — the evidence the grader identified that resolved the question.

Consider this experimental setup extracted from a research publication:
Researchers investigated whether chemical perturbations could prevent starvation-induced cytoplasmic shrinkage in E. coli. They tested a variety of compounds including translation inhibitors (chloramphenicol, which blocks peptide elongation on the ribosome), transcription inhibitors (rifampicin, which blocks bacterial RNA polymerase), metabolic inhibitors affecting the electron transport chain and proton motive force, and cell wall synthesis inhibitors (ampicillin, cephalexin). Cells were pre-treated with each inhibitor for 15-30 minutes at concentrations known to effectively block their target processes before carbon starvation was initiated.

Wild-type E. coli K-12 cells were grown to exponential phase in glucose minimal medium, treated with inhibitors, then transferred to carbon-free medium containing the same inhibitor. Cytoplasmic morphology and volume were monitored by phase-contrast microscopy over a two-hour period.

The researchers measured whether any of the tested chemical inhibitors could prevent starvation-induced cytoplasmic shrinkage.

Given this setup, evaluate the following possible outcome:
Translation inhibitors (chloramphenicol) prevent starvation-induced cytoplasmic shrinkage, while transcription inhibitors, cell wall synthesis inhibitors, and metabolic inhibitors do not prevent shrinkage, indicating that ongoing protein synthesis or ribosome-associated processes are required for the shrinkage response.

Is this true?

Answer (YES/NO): NO